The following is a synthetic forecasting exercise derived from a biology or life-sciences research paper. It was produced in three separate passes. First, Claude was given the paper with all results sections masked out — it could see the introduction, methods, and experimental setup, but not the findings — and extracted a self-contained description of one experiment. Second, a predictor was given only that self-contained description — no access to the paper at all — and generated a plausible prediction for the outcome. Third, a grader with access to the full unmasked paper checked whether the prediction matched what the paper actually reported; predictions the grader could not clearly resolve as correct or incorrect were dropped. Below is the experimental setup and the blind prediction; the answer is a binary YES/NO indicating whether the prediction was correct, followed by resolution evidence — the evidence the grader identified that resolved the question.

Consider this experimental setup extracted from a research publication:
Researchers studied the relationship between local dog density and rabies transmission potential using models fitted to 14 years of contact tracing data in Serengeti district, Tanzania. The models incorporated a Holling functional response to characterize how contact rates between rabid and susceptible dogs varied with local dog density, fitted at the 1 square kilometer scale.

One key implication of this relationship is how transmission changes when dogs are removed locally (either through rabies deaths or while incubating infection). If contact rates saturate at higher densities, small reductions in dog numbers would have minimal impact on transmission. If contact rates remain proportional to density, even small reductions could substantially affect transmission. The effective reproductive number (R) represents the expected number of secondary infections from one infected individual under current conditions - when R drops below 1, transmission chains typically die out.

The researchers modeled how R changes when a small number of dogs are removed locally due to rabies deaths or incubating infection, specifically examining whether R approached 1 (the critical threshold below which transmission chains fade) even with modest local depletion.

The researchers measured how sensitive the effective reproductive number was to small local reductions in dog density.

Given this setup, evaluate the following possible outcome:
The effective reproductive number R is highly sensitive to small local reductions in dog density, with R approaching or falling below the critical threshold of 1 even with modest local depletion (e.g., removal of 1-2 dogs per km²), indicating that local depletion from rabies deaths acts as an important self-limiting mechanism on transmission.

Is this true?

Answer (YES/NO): YES